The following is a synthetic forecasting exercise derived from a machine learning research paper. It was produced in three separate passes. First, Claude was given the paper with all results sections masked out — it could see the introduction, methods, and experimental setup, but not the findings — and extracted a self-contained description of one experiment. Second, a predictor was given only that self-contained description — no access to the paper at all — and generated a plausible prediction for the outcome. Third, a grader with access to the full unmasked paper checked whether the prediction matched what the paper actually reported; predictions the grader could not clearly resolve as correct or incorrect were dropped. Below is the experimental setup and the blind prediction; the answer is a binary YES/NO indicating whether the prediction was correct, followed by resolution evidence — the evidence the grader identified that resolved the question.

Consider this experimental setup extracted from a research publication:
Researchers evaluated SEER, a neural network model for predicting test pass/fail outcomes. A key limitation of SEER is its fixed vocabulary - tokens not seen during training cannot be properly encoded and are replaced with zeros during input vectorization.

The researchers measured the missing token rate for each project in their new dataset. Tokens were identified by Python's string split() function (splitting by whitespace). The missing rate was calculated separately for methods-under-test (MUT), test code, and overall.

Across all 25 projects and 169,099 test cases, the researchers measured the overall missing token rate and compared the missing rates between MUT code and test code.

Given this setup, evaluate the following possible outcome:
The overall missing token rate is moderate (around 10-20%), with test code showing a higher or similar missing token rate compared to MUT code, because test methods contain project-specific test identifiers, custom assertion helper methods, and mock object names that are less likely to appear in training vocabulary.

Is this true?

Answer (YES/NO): NO